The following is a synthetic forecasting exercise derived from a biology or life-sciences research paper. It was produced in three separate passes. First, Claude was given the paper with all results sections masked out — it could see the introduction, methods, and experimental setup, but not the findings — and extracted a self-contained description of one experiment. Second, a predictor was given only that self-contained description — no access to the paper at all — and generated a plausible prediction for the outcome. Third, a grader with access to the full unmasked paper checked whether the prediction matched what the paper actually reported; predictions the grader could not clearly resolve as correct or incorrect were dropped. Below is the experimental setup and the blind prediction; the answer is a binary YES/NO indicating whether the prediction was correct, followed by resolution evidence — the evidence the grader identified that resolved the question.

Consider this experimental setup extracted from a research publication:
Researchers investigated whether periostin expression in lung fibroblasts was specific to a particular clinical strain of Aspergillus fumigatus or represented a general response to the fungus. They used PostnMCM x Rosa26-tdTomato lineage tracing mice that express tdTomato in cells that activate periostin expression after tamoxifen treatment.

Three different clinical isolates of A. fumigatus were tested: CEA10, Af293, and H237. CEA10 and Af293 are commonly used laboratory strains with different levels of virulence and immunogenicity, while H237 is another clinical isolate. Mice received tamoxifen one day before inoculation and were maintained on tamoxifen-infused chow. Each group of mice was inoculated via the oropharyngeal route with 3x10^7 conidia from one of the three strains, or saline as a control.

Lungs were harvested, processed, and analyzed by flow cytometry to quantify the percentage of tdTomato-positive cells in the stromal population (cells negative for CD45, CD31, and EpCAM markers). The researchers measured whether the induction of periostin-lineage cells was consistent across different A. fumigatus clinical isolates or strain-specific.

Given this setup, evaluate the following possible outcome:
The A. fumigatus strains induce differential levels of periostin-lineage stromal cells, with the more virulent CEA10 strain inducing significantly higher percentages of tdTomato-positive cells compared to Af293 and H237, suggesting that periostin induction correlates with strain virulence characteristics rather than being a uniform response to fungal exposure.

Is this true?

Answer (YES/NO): NO